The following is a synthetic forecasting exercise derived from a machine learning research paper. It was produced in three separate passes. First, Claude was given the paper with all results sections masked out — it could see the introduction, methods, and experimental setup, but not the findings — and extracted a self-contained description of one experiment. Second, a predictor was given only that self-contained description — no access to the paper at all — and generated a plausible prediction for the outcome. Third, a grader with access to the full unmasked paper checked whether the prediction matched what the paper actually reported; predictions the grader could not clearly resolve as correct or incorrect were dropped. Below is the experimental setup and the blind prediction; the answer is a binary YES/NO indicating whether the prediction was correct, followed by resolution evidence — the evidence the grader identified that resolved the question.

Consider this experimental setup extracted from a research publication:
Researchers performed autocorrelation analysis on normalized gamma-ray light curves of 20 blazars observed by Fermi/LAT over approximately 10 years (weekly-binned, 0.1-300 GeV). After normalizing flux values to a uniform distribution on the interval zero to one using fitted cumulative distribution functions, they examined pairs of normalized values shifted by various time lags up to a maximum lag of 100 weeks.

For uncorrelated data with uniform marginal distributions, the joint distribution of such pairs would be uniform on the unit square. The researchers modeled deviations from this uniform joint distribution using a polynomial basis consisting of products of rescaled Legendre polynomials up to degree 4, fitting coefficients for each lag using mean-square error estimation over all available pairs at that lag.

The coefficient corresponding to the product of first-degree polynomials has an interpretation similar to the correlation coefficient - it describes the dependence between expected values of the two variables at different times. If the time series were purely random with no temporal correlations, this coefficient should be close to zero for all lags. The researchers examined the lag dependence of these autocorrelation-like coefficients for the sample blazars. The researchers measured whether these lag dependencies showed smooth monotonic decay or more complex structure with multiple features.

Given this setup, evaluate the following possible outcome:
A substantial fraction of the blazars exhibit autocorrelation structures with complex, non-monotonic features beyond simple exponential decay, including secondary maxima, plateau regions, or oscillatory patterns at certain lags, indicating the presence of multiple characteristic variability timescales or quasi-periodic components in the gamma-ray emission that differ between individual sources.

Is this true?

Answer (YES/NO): YES